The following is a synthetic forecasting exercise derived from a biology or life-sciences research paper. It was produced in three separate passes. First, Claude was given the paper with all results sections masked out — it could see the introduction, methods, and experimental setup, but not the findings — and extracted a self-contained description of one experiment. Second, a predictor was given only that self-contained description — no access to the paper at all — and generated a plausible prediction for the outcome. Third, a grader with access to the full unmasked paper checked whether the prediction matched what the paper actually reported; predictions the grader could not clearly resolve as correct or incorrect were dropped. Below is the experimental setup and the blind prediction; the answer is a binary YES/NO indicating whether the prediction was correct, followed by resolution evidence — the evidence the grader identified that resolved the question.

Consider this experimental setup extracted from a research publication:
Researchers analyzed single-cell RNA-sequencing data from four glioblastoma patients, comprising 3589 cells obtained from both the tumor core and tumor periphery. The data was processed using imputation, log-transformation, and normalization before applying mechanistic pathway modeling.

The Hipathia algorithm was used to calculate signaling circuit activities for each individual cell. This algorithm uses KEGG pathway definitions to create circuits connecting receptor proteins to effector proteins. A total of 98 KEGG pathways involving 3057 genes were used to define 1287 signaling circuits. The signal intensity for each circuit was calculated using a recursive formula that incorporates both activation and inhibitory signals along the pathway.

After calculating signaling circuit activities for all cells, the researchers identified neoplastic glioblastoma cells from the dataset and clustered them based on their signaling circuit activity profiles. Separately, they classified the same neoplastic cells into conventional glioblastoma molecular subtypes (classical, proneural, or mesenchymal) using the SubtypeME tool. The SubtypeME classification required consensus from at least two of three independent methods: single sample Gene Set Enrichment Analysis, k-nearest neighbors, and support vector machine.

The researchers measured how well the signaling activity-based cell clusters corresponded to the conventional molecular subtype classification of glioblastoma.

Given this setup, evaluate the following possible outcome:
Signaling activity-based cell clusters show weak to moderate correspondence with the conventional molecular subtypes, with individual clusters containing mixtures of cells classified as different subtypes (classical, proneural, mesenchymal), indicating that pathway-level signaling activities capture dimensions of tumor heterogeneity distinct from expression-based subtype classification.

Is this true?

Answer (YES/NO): YES